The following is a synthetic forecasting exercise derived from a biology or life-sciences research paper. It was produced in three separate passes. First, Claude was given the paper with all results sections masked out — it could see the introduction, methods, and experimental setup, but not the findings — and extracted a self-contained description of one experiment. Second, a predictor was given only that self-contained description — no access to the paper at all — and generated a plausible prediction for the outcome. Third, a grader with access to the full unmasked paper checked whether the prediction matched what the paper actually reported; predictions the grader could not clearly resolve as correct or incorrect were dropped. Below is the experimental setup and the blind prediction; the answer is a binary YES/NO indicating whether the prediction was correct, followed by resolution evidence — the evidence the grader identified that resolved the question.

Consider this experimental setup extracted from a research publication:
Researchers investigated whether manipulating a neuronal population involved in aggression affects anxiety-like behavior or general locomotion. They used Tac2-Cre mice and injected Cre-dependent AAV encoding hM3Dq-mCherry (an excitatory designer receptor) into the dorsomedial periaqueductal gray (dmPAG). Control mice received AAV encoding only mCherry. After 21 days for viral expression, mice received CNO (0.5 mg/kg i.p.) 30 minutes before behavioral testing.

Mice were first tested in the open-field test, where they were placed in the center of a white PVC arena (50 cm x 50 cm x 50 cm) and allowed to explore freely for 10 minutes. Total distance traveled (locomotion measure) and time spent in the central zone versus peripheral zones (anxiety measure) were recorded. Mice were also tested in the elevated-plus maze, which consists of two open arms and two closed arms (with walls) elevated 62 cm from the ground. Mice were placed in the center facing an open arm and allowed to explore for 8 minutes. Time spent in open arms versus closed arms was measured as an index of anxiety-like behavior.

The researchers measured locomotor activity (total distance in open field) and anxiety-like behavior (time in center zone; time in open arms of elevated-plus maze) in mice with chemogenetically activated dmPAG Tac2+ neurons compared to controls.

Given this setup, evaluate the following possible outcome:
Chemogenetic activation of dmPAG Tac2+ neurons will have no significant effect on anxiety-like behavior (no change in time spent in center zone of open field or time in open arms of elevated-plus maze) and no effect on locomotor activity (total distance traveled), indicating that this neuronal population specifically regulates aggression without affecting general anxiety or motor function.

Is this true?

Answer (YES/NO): YES